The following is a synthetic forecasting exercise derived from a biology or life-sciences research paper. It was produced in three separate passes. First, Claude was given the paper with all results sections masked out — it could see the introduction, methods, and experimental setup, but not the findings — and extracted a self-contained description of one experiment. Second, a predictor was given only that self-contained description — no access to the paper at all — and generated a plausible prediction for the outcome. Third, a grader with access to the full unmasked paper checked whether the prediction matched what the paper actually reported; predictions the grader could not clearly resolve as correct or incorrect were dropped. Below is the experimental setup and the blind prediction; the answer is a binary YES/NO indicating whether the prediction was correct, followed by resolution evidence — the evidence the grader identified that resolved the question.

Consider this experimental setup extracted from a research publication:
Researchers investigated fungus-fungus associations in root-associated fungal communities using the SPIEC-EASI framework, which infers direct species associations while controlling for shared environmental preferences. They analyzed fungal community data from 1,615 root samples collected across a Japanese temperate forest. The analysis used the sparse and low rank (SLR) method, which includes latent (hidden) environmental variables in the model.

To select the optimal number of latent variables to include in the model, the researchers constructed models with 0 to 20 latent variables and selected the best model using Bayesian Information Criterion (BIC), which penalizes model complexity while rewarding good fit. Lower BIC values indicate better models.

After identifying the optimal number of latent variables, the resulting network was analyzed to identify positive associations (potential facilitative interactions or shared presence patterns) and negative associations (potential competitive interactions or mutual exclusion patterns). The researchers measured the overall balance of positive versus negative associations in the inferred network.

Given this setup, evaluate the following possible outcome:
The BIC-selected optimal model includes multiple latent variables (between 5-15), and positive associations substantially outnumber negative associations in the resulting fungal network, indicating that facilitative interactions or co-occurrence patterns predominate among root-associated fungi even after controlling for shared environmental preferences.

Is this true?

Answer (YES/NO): YES